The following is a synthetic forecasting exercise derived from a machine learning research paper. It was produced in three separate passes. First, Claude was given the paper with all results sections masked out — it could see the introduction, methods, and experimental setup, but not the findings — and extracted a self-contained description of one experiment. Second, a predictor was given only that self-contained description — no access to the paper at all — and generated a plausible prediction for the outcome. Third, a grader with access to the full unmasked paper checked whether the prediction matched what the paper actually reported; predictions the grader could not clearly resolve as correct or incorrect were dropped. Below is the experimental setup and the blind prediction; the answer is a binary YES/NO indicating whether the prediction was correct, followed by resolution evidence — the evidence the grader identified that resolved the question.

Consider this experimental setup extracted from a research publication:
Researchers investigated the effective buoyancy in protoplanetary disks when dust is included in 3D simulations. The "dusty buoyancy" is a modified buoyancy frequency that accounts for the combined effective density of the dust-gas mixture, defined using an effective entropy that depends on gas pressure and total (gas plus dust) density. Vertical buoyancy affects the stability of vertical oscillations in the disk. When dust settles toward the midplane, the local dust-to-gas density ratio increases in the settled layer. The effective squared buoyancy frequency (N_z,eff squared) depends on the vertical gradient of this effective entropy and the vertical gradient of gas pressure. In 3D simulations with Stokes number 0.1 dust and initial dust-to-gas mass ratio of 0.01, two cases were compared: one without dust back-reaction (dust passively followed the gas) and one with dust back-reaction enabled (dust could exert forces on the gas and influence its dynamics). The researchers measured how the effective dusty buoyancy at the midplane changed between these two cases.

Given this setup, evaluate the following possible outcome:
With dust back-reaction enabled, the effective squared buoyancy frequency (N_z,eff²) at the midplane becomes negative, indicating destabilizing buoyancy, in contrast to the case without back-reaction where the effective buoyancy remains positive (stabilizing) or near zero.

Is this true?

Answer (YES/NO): NO